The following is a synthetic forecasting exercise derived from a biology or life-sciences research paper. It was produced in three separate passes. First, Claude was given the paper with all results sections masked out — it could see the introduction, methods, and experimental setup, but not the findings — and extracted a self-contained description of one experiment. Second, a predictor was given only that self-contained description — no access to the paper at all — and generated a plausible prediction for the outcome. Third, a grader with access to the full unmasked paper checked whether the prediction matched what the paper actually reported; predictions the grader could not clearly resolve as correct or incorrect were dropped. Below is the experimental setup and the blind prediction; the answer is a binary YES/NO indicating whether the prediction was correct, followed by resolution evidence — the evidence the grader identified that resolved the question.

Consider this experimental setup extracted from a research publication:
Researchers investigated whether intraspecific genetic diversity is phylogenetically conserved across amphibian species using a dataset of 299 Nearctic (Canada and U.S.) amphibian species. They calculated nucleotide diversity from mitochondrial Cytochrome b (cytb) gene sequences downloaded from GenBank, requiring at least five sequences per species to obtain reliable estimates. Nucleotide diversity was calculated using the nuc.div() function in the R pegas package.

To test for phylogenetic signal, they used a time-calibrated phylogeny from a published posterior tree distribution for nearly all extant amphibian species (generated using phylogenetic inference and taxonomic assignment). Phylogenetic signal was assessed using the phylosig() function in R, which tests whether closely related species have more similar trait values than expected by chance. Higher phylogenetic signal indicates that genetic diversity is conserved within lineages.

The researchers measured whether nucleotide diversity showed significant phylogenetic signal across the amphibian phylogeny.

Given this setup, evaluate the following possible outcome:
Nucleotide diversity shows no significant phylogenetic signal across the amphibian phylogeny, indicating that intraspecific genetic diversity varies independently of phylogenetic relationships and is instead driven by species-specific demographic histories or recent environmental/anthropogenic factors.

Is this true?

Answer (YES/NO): NO